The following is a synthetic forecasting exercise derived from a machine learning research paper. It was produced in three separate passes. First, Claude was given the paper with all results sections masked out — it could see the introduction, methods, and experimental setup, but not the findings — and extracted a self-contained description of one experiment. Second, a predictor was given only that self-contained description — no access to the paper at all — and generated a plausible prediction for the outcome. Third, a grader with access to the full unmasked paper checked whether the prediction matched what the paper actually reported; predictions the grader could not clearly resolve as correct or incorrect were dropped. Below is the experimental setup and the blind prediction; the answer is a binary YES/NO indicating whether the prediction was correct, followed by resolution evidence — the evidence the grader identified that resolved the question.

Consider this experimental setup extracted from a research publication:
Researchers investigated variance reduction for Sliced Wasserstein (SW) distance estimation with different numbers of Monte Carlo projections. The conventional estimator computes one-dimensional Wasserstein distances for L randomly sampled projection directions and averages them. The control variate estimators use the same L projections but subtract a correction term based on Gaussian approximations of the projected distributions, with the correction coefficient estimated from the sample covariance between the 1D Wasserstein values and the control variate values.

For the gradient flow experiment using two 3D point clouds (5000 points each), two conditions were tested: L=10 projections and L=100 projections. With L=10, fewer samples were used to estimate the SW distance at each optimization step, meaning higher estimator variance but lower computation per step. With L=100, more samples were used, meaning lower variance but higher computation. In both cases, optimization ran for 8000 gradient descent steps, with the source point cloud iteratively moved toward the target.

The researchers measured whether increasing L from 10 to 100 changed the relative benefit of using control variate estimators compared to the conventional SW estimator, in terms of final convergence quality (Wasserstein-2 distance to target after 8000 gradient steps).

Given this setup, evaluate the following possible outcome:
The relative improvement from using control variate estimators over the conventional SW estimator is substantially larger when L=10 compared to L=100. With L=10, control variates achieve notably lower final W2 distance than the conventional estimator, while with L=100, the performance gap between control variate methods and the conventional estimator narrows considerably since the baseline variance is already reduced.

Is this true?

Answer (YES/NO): YES